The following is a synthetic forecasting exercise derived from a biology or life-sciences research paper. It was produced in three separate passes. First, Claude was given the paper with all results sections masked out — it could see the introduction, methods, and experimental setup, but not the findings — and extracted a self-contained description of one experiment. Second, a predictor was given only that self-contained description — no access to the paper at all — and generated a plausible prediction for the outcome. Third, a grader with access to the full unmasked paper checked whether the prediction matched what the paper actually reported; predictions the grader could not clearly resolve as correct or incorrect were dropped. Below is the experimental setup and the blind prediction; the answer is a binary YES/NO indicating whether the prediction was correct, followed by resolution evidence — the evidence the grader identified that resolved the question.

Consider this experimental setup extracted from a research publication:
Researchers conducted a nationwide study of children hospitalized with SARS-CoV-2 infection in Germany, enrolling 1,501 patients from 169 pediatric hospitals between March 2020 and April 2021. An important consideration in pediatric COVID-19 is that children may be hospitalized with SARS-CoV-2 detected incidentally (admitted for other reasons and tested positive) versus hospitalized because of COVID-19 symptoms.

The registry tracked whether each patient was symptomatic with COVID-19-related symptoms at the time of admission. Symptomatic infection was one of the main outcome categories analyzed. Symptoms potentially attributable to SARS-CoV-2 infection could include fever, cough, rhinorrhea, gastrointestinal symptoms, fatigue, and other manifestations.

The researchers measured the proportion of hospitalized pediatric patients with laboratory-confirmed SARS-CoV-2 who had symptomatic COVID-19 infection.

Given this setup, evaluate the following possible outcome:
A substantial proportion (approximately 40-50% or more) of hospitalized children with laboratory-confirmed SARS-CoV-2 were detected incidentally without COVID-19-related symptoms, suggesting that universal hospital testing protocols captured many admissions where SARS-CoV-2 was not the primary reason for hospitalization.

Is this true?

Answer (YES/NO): NO